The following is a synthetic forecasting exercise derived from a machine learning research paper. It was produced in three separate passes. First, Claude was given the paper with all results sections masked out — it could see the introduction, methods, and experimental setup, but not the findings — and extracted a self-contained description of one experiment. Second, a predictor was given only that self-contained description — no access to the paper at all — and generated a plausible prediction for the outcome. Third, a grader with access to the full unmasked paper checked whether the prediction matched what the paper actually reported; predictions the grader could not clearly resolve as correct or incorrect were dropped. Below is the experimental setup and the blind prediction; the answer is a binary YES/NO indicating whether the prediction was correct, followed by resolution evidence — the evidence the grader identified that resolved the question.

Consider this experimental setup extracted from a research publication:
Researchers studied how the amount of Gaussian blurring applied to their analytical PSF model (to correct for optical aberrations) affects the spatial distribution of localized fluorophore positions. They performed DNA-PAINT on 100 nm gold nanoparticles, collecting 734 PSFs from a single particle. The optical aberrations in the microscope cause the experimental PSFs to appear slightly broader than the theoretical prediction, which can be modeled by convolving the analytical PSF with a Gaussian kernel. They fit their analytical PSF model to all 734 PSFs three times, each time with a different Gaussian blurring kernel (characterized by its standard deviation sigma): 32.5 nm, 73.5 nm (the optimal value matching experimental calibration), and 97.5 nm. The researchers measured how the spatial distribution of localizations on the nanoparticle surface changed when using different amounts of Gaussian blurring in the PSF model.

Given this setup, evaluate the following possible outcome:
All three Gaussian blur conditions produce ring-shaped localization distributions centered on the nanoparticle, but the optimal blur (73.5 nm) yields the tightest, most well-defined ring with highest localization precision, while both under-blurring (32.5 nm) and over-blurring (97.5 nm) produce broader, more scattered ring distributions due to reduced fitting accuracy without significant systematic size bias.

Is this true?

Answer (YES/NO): NO